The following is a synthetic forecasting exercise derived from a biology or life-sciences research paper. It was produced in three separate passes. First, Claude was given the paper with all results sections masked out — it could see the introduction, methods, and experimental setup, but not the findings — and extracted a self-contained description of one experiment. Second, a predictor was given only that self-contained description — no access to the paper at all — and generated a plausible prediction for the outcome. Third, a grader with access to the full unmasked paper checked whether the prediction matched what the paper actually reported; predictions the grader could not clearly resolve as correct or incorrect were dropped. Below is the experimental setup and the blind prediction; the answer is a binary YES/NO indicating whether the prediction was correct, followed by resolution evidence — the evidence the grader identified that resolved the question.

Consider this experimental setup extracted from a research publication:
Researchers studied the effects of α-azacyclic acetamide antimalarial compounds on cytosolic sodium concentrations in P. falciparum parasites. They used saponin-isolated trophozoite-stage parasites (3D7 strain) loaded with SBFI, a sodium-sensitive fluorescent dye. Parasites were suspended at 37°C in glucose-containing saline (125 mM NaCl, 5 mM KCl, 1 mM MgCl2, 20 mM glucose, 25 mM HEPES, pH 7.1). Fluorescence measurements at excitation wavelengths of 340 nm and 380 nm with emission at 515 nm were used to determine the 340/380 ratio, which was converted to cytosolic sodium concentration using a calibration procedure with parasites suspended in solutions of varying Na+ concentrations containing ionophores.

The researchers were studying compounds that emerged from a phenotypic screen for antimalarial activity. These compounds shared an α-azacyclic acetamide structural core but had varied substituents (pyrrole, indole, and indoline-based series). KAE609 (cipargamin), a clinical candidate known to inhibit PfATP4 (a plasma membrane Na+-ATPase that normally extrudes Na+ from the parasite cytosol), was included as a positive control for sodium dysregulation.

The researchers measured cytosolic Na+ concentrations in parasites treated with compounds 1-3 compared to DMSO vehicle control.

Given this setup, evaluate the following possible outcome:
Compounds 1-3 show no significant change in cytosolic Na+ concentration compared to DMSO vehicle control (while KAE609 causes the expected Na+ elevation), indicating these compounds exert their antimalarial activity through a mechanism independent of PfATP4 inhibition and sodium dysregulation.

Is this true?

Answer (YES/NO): NO